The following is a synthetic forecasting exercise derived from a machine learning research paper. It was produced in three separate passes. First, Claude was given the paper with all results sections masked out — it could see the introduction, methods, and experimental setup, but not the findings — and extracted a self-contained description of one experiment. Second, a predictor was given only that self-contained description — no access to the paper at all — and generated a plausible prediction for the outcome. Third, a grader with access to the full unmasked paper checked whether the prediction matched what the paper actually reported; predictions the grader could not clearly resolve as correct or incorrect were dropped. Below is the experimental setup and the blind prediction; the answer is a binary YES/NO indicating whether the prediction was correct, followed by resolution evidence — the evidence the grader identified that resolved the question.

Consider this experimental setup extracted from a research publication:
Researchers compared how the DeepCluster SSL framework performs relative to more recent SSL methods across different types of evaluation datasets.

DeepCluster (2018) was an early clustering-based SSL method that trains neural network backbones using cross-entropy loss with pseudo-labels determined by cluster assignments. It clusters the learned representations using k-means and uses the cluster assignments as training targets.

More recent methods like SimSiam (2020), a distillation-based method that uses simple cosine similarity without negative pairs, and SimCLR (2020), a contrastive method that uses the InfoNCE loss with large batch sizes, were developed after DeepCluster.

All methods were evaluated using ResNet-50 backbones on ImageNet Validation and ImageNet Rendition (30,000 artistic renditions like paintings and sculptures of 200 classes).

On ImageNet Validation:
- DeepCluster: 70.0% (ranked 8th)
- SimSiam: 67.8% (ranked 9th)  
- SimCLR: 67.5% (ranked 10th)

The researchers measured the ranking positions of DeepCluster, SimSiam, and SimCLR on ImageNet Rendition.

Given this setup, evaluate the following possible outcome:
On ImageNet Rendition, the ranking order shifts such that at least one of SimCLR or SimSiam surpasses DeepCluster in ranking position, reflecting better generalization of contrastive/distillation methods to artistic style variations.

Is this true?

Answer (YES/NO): NO